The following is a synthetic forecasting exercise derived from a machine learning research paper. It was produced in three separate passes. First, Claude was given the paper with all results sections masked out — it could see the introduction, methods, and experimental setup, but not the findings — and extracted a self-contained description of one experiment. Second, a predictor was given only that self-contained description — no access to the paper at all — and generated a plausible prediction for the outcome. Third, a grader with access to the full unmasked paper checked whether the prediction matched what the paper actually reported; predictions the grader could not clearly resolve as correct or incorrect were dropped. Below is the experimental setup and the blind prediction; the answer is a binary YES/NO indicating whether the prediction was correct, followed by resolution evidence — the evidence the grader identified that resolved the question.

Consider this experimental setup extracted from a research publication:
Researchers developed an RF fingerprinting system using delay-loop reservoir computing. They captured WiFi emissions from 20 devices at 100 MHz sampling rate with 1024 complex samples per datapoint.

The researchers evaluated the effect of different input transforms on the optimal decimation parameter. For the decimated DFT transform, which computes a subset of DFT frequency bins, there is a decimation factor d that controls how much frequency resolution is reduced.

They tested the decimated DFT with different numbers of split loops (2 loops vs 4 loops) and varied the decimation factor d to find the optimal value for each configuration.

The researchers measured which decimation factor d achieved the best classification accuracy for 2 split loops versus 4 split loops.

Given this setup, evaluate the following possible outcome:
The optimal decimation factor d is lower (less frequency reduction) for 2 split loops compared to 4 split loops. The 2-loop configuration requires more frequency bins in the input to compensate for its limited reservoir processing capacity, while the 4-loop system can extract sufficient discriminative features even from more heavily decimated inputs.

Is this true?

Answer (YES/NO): NO